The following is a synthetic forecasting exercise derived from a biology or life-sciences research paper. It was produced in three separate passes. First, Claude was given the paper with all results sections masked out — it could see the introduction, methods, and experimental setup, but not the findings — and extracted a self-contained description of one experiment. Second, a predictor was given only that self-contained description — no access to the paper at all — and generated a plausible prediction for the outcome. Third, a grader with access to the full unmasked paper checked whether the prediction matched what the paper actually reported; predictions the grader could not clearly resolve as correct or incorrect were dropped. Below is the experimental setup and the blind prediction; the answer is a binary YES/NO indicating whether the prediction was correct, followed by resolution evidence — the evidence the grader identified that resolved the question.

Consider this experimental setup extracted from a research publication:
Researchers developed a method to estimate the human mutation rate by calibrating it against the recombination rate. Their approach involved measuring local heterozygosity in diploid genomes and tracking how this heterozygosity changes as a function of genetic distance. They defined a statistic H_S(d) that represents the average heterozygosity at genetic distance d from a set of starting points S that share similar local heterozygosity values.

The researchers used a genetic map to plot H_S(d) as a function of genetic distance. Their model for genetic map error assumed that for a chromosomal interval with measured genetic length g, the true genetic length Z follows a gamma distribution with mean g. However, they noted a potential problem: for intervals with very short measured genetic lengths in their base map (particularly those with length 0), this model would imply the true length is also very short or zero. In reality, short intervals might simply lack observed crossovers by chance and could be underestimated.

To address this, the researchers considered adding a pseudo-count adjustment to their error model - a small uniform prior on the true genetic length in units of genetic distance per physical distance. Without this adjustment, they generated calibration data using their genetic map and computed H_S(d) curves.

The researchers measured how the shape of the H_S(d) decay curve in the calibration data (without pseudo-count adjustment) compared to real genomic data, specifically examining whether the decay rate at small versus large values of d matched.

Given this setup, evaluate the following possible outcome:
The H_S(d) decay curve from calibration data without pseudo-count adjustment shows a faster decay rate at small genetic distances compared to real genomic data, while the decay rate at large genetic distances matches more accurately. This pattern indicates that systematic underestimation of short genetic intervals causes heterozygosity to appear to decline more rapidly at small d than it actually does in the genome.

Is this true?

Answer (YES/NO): NO